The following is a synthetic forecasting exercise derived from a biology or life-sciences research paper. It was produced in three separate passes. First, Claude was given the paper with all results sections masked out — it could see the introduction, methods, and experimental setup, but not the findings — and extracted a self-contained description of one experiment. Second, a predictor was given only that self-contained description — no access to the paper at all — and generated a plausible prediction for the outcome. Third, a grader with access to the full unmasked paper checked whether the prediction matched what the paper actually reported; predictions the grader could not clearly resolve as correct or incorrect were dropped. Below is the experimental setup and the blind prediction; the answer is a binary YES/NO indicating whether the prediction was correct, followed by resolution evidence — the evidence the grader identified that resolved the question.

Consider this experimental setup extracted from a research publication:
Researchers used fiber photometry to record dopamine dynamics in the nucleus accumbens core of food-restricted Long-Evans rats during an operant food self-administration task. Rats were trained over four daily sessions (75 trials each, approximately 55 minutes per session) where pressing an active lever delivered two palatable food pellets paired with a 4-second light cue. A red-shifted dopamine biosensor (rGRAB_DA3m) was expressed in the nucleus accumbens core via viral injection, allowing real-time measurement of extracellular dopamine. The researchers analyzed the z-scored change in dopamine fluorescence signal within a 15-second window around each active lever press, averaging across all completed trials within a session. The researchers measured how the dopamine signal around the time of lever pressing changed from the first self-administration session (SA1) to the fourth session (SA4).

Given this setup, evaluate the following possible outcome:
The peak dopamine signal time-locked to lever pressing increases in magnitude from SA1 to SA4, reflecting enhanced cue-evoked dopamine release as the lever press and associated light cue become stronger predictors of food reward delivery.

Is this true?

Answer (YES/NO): YES